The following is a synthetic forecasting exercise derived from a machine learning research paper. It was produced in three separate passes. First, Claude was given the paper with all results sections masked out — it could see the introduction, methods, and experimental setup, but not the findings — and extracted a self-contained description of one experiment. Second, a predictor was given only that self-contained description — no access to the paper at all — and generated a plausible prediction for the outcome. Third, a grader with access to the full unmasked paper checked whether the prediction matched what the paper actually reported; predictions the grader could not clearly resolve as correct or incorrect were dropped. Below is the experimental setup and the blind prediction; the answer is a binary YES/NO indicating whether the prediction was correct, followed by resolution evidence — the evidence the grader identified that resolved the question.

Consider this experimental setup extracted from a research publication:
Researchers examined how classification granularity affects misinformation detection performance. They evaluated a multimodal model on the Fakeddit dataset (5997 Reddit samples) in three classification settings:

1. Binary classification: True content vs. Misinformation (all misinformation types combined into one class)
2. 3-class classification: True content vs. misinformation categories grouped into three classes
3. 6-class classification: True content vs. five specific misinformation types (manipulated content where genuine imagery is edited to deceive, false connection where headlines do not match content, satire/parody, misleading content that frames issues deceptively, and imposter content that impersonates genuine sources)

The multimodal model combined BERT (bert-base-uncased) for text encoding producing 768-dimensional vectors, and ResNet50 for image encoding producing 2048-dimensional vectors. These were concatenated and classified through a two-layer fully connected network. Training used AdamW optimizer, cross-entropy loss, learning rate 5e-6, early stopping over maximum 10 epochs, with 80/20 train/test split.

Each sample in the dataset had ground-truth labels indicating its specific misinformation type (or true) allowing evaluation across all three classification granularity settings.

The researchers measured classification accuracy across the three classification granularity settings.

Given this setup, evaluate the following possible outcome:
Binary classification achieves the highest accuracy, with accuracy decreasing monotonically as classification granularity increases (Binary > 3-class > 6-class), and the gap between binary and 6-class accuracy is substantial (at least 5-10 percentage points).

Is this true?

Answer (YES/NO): NO